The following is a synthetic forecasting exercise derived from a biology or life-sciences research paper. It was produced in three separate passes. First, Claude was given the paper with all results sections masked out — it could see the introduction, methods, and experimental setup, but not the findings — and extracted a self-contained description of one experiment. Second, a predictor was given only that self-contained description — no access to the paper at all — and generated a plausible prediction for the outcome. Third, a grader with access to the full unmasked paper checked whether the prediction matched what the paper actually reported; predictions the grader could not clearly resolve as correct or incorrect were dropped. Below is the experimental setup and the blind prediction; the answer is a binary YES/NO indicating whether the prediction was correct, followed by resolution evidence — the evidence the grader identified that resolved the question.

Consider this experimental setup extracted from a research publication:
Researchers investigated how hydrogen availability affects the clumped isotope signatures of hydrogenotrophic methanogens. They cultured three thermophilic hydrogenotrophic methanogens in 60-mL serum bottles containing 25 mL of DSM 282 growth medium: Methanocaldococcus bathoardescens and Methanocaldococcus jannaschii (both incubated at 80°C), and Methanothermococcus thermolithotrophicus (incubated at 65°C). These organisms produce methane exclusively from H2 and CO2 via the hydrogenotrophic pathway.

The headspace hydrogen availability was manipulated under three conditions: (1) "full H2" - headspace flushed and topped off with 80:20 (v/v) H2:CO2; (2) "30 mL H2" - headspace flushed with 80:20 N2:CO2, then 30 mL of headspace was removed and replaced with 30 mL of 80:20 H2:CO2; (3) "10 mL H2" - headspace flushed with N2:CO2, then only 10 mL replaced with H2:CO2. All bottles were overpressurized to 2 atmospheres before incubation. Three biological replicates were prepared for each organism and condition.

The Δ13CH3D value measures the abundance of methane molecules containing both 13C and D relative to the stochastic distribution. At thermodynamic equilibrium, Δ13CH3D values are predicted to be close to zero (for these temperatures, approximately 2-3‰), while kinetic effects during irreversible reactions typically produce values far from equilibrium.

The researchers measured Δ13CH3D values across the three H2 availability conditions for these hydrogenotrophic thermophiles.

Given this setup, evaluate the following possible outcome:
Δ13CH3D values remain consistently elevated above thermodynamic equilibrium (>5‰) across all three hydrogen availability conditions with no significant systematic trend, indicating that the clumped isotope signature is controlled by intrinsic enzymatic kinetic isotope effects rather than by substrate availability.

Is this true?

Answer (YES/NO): NO